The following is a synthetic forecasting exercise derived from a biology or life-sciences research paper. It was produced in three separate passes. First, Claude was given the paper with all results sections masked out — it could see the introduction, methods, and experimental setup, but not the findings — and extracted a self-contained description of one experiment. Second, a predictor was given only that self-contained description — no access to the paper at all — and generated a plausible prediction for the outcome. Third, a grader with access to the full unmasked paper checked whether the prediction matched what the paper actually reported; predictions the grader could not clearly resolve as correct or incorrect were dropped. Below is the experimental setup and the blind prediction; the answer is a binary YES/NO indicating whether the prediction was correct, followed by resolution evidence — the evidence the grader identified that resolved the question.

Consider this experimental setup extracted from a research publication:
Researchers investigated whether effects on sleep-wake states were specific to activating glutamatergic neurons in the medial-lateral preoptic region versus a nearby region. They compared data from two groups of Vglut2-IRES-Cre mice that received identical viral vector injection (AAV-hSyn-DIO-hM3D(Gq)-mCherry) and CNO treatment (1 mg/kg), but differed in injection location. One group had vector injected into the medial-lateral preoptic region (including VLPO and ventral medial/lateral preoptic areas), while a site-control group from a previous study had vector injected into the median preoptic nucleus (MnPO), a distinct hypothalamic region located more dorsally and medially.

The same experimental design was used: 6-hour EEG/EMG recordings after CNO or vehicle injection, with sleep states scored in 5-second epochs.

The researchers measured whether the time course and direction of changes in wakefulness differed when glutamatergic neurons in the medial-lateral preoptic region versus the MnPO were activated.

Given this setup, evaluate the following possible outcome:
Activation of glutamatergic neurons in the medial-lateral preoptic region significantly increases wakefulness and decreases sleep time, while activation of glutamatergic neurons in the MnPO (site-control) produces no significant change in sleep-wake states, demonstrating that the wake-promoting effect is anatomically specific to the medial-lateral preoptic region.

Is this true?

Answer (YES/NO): YES